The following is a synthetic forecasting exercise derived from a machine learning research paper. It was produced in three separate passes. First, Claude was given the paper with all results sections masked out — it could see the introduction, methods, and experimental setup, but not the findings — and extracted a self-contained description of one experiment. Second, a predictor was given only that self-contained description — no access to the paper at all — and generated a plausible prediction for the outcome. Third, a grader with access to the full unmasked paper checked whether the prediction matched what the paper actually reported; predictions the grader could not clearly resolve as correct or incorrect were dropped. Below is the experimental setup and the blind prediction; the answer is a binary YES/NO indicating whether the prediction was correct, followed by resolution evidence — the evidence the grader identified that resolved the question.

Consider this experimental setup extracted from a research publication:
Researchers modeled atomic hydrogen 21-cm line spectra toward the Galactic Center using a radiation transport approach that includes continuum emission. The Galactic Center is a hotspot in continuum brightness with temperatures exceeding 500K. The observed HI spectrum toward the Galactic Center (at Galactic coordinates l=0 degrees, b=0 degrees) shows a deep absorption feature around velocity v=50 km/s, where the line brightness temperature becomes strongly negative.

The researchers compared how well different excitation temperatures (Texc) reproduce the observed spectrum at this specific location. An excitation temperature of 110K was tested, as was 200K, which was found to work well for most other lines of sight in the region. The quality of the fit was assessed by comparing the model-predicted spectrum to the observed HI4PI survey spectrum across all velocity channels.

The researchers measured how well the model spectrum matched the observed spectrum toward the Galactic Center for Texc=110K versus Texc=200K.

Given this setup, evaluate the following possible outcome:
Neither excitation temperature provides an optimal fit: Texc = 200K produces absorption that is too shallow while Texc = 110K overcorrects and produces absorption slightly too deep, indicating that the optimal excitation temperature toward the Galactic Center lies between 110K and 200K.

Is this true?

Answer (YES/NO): NO